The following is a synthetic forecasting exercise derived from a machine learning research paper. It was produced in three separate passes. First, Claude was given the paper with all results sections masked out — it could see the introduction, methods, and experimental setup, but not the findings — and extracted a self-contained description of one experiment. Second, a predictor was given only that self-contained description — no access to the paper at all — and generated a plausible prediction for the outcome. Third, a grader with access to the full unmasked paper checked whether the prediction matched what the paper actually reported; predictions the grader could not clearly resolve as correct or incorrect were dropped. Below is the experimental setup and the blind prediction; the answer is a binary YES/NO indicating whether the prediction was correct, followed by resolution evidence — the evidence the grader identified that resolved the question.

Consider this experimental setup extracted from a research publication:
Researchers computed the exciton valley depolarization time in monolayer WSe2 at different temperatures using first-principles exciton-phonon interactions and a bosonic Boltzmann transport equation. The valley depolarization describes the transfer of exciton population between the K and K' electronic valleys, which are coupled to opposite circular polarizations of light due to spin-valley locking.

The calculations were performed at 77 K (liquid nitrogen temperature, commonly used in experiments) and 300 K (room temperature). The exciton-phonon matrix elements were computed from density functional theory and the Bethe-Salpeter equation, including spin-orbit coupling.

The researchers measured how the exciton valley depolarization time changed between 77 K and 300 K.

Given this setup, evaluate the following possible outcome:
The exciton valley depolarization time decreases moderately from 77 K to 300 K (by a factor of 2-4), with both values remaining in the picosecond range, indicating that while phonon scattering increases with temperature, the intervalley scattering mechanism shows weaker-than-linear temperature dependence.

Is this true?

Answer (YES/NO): NO